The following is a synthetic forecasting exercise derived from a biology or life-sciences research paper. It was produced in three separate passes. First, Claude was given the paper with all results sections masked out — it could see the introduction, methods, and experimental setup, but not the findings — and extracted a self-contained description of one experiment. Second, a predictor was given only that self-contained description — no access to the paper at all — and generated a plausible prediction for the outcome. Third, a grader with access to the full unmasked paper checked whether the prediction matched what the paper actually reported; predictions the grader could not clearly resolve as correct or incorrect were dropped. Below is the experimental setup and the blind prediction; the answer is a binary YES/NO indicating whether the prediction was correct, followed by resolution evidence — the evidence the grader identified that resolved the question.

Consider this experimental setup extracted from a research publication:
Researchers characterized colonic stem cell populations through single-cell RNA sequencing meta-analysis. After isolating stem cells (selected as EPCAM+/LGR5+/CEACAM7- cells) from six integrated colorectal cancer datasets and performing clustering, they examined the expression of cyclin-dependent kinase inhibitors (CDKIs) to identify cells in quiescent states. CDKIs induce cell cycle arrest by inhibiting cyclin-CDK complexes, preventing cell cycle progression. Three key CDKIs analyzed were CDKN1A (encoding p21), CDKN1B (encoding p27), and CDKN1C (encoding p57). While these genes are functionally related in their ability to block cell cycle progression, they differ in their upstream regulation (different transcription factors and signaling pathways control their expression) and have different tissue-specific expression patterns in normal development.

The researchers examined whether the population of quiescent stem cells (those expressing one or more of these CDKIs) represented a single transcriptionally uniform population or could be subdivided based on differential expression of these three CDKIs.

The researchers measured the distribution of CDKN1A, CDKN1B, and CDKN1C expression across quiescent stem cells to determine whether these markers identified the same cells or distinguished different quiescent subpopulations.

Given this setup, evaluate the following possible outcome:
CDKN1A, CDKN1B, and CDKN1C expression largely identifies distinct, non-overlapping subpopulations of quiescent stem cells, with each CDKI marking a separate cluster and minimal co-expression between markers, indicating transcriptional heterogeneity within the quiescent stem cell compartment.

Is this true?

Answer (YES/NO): YES